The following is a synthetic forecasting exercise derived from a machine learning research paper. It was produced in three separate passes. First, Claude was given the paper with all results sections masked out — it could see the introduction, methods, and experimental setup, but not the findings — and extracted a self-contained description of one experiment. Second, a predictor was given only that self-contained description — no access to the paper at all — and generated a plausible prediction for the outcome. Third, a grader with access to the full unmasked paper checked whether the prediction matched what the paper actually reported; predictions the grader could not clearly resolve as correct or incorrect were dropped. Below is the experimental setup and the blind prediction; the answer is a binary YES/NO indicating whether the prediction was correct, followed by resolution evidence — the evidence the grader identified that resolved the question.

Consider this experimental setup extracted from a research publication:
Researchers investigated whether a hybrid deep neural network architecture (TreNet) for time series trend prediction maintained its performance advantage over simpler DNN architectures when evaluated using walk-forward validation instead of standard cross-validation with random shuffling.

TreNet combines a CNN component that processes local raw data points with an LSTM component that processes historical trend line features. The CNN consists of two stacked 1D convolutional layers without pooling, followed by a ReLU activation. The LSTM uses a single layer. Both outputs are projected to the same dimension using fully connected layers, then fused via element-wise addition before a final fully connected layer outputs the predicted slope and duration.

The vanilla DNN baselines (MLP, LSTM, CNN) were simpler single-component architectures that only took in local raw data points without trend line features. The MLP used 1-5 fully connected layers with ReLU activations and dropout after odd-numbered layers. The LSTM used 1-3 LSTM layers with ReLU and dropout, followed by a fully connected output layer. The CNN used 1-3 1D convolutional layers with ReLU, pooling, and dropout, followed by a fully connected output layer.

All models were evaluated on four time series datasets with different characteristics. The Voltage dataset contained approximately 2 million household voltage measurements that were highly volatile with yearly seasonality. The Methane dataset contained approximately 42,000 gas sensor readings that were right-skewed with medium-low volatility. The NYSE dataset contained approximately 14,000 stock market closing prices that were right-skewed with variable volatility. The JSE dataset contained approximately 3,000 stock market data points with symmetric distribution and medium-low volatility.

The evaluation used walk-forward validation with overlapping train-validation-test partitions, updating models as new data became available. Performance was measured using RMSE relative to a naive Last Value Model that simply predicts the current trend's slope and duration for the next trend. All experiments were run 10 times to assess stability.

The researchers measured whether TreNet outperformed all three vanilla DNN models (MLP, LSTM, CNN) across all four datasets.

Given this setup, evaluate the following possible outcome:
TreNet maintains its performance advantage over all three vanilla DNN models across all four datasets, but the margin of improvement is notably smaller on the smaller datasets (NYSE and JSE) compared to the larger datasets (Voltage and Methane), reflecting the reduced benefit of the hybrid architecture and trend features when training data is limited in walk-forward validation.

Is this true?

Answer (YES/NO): NO